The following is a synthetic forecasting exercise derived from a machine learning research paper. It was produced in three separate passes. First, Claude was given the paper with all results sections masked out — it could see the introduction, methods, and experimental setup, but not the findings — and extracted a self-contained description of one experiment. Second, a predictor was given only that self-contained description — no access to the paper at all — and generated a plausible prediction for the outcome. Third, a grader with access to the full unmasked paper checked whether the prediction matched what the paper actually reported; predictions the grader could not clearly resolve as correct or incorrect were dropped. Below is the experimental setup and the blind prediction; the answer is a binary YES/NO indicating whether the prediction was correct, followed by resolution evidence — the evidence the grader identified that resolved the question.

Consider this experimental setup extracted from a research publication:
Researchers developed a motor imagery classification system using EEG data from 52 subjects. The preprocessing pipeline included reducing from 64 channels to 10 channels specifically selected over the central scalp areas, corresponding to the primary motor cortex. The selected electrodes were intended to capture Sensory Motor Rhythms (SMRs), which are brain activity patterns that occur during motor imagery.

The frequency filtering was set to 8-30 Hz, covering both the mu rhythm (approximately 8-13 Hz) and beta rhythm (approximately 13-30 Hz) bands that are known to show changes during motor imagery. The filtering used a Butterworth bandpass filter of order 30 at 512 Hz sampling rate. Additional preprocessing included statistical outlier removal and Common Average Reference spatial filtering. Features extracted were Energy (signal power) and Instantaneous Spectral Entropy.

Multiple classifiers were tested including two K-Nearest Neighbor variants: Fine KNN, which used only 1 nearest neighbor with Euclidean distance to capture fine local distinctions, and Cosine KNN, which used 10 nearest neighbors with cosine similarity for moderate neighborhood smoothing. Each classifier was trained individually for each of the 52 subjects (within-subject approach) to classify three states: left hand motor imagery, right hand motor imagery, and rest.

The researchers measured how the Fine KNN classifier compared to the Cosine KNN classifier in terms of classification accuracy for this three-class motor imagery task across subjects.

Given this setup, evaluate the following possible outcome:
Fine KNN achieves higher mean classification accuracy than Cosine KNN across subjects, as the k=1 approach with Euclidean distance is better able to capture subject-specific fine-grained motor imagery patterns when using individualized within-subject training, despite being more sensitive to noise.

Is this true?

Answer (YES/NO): YES